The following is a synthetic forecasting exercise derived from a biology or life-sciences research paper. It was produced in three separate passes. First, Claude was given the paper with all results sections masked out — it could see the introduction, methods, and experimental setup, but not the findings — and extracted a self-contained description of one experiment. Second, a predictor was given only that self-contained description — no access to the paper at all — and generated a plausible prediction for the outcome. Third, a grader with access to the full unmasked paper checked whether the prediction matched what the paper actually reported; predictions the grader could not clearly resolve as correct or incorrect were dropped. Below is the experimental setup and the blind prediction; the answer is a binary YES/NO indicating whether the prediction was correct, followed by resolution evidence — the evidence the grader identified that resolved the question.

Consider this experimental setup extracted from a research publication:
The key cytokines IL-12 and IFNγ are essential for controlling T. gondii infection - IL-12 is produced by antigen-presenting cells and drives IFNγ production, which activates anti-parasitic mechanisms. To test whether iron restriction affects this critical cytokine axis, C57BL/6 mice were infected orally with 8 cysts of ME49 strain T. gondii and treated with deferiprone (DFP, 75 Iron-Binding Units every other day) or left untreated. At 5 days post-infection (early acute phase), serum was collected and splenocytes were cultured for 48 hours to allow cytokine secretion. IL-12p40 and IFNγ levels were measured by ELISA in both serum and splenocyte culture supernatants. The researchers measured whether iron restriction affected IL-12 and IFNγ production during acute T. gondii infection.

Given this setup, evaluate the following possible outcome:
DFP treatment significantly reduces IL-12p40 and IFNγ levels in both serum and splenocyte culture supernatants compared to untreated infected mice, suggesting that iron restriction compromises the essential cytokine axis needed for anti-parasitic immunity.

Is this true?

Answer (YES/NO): YES